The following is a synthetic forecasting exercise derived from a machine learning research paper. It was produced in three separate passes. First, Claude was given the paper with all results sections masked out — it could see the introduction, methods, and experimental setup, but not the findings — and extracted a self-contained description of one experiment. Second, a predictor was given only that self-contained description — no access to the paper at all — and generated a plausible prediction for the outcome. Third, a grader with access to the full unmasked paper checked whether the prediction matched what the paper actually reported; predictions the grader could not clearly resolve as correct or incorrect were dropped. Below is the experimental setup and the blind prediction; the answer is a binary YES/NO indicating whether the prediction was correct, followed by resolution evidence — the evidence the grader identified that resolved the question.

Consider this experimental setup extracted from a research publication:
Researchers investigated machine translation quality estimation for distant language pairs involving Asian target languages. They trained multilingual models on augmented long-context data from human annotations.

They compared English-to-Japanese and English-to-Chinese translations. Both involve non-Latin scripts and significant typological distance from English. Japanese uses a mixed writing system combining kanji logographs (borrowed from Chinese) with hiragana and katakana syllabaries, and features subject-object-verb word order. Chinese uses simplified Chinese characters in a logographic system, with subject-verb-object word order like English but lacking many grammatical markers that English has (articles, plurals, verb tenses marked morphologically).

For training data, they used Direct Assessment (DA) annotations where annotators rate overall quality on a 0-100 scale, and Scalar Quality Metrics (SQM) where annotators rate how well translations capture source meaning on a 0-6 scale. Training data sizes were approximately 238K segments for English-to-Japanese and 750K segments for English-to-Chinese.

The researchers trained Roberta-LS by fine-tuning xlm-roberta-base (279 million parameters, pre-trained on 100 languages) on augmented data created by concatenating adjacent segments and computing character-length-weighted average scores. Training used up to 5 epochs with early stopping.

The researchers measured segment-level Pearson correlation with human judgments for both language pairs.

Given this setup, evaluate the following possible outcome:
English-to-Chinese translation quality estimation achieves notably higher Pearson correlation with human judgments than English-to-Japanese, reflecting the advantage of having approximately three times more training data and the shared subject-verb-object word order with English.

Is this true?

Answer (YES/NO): NO